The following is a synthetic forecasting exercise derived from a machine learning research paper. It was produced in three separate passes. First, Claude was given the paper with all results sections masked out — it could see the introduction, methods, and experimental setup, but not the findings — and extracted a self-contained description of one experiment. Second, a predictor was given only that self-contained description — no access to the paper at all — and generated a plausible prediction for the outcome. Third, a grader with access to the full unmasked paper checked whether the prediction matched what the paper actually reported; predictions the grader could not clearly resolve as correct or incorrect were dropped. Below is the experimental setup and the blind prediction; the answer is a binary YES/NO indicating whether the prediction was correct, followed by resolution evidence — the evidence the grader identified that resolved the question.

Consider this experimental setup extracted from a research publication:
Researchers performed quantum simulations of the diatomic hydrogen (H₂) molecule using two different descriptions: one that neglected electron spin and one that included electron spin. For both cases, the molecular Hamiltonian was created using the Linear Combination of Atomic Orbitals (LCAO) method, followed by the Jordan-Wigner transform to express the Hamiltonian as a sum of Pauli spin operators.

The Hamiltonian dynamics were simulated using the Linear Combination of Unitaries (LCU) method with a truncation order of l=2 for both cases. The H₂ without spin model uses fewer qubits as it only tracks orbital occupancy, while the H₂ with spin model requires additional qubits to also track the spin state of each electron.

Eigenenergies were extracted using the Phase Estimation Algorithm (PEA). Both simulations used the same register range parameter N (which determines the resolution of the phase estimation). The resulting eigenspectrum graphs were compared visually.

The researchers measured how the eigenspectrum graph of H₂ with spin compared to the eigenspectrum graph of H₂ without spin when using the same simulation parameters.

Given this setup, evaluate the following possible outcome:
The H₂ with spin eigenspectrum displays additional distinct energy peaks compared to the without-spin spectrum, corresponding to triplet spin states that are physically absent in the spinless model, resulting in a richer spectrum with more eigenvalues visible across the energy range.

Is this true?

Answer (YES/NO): NO